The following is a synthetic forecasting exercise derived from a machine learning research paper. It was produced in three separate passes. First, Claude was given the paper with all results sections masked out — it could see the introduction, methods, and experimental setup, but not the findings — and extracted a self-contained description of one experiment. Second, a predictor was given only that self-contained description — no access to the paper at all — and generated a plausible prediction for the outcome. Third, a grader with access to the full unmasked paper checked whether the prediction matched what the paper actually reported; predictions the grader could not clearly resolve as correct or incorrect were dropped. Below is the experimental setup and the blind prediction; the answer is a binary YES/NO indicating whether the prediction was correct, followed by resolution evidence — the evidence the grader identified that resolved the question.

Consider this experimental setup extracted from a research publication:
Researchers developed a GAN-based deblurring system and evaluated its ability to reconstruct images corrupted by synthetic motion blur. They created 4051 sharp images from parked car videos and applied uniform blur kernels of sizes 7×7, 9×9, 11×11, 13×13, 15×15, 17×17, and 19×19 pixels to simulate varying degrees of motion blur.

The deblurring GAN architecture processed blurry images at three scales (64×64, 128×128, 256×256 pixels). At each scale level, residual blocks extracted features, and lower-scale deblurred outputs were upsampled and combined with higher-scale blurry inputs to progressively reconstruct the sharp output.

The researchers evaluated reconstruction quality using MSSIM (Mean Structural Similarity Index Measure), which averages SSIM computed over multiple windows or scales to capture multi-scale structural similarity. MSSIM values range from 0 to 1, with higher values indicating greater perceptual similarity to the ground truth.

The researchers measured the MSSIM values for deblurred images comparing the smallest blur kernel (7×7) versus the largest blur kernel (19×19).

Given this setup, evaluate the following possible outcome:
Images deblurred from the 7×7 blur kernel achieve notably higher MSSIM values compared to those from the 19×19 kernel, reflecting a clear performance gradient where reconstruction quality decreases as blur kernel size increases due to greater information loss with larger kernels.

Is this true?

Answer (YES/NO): YES